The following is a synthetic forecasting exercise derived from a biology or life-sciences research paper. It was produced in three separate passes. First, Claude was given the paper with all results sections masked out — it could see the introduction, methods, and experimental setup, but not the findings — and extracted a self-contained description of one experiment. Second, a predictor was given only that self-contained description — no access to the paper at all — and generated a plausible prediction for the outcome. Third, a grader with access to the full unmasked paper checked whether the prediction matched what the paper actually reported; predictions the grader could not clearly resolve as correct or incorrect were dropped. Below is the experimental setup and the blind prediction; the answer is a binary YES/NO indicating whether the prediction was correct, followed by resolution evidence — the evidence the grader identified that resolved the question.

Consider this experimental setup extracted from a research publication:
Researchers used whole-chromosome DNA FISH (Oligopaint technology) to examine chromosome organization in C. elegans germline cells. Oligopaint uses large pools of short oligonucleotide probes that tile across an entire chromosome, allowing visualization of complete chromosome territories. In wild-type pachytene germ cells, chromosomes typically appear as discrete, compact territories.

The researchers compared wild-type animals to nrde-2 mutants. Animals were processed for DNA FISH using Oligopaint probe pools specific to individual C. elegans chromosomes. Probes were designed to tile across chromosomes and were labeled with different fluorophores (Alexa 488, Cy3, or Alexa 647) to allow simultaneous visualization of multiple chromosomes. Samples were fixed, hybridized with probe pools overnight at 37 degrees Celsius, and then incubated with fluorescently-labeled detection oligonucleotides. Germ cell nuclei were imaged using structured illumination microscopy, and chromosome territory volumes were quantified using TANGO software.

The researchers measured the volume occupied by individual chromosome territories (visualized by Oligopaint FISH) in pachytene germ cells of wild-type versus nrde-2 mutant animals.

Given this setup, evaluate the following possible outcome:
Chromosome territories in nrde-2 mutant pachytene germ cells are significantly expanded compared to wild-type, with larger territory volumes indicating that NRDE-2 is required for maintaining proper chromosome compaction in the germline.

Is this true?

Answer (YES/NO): YES